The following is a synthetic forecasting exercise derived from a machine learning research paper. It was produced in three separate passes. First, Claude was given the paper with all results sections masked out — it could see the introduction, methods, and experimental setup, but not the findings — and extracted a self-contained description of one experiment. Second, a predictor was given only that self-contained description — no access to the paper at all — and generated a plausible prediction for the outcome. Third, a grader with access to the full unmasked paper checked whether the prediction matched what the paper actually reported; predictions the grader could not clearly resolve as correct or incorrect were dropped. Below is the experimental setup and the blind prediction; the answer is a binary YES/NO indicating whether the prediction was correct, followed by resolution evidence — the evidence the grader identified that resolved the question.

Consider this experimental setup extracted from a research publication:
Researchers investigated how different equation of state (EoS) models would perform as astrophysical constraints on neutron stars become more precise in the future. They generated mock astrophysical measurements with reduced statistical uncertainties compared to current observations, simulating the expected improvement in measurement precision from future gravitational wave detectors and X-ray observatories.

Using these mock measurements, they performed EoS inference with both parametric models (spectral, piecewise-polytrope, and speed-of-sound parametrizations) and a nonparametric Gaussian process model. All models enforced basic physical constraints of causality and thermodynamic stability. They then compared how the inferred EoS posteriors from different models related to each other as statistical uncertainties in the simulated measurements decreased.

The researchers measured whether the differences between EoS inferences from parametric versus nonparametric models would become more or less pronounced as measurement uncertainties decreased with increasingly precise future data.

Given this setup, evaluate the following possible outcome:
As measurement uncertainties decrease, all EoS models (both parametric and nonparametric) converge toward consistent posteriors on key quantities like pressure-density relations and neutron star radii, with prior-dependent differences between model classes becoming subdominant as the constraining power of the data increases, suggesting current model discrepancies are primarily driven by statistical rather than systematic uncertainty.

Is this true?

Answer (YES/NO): NO